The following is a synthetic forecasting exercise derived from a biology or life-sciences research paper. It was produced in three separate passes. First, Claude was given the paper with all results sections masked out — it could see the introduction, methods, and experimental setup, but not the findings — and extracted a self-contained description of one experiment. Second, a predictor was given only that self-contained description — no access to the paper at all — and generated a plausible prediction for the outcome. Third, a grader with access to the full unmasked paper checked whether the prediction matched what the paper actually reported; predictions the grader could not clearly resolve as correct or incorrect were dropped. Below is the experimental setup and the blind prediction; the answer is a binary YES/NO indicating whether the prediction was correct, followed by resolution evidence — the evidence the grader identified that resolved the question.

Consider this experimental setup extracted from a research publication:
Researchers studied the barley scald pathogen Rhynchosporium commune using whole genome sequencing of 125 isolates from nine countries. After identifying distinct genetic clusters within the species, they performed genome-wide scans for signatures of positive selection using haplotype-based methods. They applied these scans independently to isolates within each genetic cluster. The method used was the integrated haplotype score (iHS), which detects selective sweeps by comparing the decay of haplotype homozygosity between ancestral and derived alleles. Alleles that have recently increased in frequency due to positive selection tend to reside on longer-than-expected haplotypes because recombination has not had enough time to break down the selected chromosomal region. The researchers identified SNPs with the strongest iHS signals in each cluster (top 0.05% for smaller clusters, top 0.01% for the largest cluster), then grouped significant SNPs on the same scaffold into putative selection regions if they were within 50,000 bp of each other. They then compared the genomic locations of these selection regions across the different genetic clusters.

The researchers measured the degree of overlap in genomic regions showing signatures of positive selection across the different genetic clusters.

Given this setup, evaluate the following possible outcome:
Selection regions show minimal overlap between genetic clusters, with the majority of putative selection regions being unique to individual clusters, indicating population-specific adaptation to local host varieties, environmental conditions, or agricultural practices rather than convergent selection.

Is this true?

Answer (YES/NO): YES